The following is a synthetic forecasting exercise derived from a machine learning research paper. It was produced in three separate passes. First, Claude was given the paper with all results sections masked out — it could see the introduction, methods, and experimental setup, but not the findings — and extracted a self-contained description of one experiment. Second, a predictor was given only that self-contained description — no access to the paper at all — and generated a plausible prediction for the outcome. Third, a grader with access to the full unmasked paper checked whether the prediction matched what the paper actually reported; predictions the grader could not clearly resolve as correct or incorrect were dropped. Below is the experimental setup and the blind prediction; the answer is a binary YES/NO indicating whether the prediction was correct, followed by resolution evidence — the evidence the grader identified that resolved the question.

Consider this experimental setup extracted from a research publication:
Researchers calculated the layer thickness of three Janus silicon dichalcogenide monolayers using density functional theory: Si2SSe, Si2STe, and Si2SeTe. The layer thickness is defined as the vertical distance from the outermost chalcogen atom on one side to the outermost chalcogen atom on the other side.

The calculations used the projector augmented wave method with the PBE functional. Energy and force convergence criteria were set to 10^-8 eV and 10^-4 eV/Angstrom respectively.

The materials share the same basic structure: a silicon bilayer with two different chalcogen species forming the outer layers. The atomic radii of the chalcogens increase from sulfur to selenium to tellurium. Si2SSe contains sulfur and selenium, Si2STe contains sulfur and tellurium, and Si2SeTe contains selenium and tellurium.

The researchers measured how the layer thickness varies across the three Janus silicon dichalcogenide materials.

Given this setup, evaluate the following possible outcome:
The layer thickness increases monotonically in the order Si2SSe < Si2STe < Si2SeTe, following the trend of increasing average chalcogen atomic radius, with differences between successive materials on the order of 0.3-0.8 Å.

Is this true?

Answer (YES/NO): NO